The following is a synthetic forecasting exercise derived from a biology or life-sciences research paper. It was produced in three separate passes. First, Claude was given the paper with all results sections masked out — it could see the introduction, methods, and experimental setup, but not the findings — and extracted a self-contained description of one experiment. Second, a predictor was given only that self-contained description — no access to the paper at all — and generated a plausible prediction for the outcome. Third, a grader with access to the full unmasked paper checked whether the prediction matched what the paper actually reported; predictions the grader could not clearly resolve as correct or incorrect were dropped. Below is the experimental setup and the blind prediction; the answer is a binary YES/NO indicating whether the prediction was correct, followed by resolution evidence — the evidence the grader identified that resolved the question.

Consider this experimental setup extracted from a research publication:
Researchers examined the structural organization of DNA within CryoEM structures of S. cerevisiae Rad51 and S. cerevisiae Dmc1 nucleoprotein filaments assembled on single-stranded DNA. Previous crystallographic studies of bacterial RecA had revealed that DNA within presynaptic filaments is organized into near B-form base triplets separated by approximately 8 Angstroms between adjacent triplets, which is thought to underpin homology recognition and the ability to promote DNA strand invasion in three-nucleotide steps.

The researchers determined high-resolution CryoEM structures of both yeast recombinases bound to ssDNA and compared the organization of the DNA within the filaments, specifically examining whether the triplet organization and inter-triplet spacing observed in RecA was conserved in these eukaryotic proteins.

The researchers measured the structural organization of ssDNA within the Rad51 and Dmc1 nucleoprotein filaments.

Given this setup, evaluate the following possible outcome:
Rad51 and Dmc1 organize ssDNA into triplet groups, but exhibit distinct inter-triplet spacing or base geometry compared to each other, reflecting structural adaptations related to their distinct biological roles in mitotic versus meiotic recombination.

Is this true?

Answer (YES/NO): NO